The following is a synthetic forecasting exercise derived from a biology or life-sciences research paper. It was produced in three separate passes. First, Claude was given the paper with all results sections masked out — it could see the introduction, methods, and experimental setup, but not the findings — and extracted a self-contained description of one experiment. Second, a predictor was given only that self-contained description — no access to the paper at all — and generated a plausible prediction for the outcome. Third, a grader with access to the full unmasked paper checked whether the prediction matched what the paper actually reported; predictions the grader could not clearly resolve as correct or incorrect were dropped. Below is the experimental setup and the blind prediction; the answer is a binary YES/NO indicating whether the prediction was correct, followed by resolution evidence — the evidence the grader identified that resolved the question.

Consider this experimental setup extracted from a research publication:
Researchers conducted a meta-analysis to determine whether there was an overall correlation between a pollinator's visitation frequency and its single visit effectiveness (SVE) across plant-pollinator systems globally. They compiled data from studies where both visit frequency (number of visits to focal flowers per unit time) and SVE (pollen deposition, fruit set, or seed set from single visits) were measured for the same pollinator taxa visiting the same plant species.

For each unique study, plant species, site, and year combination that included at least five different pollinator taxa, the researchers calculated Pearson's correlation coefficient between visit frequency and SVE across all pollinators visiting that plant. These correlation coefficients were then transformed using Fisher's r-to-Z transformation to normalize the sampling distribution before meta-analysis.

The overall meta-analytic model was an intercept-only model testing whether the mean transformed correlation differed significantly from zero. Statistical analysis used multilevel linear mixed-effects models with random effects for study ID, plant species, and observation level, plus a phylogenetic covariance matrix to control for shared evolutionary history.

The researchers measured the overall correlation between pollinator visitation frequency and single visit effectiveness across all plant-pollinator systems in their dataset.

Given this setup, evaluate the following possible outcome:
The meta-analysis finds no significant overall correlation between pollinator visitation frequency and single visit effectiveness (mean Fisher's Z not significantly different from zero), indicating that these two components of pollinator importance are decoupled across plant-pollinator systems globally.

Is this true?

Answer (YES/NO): NO